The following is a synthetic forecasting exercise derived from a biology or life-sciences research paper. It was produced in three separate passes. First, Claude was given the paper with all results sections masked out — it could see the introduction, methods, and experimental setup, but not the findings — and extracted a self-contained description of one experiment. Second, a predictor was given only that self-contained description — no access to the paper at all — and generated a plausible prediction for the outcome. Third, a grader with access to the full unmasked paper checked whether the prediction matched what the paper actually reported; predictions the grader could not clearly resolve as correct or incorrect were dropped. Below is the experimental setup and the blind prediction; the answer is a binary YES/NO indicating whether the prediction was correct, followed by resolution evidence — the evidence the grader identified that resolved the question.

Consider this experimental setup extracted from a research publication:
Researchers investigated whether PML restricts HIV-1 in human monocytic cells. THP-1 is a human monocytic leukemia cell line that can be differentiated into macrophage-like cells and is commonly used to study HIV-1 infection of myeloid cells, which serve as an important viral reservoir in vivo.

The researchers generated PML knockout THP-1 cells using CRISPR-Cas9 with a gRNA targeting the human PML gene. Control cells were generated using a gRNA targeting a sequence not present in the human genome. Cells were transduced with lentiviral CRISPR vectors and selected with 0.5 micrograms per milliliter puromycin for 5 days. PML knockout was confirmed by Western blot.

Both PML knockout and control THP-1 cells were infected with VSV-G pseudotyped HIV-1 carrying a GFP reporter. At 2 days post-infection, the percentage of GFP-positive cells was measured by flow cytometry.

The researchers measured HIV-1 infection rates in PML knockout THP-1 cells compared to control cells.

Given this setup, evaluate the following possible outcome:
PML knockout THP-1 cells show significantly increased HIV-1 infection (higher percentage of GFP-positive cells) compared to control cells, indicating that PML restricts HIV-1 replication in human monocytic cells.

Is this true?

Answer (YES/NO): NO